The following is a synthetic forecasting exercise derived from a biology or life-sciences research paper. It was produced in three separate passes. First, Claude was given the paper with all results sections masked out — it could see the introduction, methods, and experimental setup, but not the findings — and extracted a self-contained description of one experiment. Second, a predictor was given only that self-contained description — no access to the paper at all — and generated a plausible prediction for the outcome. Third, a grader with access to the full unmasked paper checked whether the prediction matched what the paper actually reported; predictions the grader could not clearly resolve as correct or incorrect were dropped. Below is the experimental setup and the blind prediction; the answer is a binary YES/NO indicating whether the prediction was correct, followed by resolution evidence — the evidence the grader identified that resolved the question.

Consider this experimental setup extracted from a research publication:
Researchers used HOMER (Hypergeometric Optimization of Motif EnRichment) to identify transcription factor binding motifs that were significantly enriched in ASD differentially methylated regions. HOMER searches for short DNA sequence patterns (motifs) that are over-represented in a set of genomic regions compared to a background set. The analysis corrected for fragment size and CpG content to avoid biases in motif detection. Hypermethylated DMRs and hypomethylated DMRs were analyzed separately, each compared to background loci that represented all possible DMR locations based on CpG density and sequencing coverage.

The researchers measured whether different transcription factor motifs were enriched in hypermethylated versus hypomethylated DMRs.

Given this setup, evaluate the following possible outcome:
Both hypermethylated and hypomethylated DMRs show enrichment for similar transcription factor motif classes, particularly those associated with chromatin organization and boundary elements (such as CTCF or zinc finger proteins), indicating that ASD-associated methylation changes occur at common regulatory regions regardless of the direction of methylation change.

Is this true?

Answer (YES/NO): NO